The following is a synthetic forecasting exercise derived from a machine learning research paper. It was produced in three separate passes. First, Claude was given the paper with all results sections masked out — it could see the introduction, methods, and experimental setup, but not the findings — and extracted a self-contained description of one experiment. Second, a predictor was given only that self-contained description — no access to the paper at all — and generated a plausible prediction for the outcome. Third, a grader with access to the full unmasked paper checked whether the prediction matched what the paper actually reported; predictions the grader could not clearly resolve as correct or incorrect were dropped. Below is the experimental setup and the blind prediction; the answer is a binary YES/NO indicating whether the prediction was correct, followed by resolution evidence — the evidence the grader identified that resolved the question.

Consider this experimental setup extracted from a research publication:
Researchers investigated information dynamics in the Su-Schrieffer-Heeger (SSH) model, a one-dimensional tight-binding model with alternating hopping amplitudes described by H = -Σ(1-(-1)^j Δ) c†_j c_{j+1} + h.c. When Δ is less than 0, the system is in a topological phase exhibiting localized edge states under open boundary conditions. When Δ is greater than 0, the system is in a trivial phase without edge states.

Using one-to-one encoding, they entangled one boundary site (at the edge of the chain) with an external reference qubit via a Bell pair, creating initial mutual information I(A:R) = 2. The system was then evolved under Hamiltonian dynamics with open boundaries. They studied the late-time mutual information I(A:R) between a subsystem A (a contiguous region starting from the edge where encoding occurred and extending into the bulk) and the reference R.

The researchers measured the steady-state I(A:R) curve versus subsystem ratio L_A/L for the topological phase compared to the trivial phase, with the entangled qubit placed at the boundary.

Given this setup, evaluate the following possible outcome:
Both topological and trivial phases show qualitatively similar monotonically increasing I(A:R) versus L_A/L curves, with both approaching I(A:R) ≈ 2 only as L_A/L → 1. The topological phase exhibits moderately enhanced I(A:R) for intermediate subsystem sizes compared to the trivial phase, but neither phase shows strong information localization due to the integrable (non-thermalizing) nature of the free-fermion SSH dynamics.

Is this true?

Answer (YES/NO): NO